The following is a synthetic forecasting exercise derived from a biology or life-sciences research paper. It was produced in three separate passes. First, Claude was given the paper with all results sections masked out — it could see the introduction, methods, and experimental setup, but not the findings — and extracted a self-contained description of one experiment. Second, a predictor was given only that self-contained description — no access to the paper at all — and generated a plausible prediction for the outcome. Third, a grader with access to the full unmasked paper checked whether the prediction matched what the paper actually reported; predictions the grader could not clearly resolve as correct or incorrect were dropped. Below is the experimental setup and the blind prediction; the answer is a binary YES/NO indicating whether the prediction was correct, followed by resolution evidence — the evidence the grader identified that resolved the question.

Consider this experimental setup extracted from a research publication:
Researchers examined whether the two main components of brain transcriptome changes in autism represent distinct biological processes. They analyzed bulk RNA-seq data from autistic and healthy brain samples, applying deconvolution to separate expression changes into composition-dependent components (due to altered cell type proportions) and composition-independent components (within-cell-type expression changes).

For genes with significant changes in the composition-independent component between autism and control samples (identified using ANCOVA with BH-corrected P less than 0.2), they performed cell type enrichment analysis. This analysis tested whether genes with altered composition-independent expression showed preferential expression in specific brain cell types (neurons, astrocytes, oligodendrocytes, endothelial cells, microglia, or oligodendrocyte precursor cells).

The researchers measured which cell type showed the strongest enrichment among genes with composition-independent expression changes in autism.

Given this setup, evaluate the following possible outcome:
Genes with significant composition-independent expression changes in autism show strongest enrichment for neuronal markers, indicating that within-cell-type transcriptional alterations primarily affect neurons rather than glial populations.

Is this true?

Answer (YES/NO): YES